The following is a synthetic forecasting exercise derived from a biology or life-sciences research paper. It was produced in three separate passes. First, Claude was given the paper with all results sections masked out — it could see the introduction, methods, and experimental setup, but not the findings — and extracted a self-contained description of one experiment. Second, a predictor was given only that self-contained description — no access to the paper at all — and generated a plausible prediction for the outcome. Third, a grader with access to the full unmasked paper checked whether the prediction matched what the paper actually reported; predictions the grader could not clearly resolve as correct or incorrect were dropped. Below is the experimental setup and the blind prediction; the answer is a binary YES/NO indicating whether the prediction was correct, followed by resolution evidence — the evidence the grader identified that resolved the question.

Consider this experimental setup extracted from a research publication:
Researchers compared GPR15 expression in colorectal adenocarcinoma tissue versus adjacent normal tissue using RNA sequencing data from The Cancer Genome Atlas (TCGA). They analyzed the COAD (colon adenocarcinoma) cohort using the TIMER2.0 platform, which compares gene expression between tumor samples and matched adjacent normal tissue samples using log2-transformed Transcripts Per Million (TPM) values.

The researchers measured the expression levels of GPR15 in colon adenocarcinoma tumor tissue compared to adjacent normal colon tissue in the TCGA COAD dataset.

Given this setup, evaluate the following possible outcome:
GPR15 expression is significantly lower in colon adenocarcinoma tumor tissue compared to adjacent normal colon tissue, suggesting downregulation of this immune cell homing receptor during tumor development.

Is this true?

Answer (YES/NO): YES